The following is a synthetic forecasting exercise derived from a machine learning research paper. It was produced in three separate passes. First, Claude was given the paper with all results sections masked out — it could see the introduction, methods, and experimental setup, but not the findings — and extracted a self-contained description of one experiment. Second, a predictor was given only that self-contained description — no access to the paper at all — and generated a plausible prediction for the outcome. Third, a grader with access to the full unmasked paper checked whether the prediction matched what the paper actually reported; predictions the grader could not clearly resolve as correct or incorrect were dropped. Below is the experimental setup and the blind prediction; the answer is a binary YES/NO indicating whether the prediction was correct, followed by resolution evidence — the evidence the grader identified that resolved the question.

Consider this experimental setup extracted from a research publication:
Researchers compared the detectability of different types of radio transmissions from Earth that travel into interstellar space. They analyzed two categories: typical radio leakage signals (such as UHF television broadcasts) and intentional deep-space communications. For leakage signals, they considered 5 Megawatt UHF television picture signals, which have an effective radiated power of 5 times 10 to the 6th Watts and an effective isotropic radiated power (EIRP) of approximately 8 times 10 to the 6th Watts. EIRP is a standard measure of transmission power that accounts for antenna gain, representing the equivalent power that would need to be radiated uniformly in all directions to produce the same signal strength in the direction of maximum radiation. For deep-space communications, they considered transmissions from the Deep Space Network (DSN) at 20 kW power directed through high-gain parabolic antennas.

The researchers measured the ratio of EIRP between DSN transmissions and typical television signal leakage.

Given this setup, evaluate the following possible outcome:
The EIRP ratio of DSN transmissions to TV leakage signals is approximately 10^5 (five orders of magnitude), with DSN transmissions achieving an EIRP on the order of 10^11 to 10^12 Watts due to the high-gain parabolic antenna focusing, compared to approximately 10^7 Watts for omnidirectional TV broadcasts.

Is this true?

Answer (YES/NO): NO